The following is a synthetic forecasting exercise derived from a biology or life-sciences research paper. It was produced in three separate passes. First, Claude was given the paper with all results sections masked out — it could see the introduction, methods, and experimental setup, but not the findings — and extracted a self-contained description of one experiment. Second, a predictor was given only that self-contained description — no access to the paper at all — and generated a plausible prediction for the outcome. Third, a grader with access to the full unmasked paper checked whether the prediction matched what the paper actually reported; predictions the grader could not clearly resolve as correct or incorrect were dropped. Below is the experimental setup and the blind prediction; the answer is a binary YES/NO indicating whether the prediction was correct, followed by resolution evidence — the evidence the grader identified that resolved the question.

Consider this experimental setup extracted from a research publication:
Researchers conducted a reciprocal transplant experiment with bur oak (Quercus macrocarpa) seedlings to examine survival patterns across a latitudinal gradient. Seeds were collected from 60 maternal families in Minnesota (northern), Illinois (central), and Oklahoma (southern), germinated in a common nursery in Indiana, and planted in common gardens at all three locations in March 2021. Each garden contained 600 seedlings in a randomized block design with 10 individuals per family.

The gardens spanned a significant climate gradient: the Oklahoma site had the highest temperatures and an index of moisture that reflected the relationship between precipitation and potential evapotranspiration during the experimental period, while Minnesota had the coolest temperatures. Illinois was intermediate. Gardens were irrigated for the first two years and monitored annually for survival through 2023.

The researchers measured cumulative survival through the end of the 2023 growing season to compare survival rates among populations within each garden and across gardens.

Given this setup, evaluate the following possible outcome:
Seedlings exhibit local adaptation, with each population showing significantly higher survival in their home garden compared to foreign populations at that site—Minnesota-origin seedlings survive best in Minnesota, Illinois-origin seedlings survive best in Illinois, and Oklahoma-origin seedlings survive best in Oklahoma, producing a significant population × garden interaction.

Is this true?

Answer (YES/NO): NO